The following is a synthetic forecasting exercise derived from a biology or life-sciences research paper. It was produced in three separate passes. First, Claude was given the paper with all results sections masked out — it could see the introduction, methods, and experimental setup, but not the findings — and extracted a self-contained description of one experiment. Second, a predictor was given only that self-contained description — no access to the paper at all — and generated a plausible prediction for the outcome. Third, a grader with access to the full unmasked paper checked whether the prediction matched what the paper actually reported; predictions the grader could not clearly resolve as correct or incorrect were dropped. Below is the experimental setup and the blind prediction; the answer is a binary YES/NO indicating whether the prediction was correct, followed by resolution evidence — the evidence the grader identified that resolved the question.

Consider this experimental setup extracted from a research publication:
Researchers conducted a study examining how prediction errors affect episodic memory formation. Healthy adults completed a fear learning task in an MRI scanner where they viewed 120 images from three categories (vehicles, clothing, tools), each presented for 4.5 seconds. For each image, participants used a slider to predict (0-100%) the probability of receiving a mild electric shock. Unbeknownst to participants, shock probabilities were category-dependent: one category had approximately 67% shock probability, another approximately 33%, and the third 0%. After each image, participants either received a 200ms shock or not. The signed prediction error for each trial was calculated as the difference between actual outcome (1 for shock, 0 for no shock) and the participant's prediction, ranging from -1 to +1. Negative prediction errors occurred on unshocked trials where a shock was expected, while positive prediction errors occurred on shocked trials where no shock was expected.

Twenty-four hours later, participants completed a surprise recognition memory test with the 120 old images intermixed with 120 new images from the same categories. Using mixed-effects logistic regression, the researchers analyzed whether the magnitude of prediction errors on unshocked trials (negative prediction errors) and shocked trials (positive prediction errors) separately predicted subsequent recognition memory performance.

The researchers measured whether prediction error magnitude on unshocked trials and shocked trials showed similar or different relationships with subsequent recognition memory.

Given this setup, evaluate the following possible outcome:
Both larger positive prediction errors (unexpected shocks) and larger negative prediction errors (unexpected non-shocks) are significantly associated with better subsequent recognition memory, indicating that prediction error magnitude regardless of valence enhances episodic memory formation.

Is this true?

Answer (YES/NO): NO